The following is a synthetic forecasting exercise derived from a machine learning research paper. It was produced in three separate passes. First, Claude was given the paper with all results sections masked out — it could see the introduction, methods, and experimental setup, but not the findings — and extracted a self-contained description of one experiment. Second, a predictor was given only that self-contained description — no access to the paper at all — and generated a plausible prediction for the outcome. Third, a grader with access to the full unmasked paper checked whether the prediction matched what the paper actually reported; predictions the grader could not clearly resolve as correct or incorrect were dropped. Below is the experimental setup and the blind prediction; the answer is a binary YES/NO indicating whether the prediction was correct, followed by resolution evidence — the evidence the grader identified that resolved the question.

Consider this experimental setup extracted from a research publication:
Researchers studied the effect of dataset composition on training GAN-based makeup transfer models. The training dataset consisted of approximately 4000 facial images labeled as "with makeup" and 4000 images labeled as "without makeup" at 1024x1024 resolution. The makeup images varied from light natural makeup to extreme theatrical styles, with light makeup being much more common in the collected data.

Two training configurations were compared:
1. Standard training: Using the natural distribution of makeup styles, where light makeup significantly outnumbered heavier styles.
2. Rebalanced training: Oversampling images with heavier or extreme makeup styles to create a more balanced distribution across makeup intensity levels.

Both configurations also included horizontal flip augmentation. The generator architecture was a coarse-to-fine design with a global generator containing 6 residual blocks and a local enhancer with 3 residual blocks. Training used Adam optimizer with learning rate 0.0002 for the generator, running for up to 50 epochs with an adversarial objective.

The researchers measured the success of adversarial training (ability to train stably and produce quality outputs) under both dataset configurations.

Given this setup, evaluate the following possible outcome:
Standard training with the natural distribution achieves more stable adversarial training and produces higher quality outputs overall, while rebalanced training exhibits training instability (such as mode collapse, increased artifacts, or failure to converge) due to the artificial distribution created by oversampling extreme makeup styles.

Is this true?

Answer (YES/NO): NO